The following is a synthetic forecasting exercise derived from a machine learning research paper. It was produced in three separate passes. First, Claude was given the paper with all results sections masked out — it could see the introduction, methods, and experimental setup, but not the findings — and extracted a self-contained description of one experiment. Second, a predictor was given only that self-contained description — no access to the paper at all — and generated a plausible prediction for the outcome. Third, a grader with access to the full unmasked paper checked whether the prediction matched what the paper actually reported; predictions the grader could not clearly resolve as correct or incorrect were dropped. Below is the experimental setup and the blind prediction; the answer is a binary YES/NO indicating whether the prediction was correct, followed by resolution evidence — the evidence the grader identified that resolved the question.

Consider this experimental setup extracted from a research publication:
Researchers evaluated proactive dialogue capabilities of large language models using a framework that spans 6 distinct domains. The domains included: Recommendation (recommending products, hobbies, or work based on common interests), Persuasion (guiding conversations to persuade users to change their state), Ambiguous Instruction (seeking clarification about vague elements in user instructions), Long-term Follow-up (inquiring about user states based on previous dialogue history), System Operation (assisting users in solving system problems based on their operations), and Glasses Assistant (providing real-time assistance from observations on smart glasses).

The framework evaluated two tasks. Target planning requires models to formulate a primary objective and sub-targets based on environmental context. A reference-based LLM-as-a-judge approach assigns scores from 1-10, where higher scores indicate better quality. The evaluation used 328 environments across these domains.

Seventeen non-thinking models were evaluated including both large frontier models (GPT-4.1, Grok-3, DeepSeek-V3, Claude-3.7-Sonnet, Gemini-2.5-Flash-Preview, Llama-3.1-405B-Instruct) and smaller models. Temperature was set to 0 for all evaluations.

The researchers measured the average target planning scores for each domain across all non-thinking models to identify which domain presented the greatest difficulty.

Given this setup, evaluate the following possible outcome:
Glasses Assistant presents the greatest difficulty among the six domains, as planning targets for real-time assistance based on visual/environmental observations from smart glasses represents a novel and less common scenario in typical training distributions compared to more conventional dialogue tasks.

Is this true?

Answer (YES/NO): NO